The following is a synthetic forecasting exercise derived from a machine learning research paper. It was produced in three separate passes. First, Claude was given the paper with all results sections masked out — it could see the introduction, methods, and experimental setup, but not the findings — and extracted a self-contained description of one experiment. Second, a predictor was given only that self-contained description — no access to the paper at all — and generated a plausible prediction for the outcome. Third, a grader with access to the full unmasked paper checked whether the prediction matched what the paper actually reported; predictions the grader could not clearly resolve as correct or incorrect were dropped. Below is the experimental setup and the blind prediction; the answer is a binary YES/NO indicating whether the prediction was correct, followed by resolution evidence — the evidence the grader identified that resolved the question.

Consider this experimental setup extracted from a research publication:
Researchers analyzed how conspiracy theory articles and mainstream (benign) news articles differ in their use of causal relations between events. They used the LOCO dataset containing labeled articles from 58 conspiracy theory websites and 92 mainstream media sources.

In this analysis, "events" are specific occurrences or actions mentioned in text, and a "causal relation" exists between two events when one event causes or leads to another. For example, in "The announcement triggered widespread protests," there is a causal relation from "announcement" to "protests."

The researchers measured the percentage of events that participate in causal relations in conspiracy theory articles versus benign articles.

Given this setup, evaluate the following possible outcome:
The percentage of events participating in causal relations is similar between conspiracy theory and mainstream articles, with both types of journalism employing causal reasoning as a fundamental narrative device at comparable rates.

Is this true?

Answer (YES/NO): NO